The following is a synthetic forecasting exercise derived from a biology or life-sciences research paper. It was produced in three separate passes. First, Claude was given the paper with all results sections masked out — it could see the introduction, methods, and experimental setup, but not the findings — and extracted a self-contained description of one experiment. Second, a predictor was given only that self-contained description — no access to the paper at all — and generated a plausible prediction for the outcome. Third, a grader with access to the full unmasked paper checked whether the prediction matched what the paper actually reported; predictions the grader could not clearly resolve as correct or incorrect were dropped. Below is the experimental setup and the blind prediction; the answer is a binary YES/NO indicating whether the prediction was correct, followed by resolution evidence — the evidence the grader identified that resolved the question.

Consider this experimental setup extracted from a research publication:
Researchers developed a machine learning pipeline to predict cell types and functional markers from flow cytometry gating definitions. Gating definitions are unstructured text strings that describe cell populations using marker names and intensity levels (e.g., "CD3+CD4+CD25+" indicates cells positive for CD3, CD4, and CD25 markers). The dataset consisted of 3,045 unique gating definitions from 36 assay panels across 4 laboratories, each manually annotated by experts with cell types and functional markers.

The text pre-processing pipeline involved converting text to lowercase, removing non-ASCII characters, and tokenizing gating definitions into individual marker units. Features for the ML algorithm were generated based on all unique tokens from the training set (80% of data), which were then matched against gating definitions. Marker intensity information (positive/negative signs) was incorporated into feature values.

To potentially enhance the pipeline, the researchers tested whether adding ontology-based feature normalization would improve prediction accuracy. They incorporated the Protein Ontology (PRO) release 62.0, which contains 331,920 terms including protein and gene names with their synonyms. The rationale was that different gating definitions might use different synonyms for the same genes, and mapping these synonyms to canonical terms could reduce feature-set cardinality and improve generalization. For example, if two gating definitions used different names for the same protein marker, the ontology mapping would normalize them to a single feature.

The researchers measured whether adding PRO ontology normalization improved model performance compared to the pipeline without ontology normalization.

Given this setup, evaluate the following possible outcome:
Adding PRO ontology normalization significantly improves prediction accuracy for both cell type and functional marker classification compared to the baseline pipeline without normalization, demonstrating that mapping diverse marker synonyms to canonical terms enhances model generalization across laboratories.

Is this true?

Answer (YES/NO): NO